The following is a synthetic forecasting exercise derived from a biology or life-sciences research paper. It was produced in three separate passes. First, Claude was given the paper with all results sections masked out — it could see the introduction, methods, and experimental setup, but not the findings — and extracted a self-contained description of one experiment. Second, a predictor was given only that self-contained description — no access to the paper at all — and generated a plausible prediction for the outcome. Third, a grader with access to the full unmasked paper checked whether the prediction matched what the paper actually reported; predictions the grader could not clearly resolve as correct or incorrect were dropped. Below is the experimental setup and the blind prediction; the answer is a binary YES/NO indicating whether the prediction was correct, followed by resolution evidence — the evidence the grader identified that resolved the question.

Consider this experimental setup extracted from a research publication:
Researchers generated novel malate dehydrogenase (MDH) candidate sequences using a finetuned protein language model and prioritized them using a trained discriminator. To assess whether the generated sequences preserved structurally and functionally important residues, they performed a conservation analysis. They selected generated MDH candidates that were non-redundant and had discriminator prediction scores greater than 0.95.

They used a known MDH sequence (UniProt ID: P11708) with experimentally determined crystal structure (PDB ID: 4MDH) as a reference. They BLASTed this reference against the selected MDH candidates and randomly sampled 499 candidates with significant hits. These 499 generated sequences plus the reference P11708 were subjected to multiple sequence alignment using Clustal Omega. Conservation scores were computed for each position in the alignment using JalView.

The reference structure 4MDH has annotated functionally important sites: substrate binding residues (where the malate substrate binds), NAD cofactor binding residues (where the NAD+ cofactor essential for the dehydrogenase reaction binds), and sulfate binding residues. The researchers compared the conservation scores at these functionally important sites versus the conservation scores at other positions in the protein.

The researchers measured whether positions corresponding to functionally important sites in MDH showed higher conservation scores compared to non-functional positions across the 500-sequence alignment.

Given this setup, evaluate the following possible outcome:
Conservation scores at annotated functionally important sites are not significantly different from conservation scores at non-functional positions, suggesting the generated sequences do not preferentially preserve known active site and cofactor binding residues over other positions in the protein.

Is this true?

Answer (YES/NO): NO